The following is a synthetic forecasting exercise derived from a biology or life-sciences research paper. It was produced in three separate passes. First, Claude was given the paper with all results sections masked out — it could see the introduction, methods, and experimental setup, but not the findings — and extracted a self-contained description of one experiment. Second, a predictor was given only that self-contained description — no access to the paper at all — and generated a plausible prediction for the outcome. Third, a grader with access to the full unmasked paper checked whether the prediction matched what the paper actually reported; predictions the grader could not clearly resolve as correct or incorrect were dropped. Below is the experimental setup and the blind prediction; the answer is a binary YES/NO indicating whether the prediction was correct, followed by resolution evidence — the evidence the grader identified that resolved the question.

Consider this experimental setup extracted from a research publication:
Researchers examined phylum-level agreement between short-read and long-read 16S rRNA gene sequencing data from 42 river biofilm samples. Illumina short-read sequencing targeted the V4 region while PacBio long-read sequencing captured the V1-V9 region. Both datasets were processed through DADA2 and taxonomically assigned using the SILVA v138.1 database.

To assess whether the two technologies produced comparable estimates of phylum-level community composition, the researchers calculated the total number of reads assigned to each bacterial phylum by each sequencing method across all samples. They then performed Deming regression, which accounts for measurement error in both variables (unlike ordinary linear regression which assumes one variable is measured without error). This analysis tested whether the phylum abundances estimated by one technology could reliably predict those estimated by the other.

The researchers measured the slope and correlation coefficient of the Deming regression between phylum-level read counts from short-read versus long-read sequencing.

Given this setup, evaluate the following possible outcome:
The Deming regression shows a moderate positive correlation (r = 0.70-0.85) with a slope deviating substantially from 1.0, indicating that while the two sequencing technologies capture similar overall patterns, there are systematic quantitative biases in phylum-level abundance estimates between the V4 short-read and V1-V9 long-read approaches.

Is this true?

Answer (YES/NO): YES